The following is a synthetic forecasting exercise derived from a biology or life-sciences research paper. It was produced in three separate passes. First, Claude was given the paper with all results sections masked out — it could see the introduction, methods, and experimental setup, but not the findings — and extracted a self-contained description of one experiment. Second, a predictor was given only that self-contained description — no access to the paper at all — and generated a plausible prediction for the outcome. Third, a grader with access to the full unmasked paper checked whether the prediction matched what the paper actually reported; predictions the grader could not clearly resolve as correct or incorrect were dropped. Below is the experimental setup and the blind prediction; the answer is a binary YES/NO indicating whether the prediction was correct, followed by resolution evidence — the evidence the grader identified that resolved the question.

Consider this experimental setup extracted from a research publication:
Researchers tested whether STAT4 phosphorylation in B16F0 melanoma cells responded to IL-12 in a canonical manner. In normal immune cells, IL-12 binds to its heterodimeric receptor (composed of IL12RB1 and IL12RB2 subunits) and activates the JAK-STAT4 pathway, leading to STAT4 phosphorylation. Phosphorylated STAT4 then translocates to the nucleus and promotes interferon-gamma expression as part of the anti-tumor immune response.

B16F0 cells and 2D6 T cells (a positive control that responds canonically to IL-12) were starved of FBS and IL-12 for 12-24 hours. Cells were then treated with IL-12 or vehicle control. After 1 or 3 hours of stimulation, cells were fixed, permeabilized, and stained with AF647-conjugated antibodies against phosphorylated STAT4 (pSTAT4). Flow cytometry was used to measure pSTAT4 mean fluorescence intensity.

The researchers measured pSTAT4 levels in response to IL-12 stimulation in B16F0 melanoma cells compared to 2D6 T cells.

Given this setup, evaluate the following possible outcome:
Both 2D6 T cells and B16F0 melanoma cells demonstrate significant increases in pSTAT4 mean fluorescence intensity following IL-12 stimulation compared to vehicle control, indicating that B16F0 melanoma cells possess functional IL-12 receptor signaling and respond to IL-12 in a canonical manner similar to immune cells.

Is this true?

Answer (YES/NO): NO